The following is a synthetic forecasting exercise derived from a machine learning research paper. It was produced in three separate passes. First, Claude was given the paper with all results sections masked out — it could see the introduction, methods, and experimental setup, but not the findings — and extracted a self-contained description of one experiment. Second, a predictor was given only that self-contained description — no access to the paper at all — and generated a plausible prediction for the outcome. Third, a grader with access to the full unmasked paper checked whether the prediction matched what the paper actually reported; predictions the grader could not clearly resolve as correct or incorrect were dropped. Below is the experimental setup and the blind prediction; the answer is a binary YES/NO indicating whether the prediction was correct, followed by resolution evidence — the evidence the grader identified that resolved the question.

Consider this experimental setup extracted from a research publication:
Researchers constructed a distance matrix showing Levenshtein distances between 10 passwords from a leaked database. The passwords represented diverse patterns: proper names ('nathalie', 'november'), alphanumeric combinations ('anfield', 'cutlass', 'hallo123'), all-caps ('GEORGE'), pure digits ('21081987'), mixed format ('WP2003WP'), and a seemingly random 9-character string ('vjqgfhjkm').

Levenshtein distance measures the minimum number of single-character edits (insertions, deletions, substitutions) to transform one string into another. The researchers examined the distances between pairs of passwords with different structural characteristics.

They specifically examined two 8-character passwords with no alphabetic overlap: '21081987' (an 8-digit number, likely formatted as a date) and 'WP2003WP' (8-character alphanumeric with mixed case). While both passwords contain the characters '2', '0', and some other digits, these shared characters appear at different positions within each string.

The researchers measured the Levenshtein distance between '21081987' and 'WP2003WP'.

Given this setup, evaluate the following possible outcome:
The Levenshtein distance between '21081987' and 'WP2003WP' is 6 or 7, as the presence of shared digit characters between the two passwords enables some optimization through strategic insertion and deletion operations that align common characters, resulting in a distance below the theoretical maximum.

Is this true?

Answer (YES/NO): NO